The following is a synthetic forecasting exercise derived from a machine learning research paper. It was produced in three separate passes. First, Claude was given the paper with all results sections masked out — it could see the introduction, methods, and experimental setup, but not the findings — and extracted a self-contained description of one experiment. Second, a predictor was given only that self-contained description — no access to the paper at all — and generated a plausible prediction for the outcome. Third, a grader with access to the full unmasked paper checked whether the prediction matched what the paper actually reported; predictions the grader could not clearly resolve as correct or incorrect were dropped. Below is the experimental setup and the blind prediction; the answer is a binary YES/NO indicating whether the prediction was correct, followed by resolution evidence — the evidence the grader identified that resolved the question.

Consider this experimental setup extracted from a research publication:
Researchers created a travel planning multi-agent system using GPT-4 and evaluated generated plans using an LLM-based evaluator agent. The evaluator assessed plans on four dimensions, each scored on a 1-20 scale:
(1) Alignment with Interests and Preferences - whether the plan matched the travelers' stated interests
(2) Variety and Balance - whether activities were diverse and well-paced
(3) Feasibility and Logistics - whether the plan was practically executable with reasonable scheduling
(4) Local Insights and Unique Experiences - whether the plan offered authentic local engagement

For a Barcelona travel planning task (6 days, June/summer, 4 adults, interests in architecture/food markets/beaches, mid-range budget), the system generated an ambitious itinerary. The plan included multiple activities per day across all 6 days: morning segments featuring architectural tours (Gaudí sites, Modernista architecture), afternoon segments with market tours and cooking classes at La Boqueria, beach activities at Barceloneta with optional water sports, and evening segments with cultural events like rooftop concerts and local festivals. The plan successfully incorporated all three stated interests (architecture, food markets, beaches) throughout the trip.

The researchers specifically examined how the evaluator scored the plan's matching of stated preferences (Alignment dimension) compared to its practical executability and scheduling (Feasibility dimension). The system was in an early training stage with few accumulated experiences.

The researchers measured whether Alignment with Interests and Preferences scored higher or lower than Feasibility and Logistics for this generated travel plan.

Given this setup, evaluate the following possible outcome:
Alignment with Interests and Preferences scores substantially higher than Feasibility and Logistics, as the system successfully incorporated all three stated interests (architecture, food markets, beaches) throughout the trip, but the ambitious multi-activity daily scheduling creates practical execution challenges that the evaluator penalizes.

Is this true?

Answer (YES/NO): NO